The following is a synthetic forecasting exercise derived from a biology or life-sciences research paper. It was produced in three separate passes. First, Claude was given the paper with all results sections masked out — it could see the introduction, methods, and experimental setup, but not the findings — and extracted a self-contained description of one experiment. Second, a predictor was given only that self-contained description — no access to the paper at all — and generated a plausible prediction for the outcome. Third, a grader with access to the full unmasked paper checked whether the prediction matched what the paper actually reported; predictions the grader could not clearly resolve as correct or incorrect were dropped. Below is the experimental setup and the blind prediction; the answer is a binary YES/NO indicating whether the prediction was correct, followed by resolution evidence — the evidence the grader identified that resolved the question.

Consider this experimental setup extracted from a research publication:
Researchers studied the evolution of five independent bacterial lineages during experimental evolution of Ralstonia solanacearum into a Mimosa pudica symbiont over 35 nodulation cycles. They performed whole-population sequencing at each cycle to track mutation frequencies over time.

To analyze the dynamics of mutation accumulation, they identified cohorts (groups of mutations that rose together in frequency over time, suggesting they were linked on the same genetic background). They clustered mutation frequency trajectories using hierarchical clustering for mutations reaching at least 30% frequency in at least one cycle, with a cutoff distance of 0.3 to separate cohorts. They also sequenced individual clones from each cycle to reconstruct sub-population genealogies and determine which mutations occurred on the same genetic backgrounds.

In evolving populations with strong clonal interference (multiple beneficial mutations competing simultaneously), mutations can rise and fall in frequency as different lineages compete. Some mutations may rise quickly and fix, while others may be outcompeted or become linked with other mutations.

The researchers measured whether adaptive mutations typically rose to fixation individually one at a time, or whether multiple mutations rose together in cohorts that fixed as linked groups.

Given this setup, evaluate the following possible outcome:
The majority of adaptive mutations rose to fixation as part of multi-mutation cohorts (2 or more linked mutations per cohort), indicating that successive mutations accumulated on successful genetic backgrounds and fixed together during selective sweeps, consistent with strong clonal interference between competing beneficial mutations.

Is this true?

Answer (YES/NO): YES